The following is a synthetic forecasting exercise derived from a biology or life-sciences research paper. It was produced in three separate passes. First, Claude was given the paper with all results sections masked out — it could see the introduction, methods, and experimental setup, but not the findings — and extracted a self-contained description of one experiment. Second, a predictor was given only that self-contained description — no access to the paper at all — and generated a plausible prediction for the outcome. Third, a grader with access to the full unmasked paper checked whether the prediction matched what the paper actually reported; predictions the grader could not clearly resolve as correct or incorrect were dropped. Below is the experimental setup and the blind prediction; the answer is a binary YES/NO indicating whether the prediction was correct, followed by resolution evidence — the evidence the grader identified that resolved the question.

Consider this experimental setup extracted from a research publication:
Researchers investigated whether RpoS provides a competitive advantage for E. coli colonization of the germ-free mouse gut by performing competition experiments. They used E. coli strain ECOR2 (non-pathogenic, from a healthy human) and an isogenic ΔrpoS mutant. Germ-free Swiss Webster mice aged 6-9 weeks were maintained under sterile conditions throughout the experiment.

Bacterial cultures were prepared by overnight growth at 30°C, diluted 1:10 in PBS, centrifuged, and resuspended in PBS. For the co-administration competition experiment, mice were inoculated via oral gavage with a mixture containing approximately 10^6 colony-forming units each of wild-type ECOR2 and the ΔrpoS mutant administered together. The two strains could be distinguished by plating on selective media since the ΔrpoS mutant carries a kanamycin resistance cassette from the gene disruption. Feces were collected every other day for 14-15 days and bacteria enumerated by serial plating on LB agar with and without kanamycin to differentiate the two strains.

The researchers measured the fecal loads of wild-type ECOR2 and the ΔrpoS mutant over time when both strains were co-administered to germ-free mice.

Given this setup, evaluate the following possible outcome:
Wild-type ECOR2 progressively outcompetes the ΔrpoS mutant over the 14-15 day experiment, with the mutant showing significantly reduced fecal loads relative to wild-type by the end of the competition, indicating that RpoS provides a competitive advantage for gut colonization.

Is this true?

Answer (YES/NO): YES